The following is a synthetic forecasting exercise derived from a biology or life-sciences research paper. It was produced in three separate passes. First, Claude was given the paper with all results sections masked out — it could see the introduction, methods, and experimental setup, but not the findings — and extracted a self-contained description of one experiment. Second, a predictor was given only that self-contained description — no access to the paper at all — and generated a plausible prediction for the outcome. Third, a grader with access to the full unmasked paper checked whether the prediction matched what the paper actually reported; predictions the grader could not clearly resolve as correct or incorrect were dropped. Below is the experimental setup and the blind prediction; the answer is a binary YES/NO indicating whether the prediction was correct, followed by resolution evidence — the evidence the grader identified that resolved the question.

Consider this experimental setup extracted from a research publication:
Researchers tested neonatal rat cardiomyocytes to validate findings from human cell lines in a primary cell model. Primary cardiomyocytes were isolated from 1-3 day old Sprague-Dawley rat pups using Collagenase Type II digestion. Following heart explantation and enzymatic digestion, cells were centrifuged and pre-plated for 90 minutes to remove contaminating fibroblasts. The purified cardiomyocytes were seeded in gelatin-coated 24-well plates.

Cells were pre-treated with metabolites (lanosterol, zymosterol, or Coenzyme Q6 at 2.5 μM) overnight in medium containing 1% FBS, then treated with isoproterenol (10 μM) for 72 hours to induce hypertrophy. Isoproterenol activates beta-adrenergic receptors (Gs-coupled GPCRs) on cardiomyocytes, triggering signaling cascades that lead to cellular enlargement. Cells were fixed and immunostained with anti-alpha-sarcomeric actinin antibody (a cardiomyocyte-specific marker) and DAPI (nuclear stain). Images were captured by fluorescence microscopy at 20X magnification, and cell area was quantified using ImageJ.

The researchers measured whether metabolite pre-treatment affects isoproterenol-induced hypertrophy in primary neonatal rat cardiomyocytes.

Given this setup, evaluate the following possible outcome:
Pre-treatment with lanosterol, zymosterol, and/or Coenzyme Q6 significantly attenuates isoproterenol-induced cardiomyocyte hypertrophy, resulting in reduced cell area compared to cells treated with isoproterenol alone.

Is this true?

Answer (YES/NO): YES